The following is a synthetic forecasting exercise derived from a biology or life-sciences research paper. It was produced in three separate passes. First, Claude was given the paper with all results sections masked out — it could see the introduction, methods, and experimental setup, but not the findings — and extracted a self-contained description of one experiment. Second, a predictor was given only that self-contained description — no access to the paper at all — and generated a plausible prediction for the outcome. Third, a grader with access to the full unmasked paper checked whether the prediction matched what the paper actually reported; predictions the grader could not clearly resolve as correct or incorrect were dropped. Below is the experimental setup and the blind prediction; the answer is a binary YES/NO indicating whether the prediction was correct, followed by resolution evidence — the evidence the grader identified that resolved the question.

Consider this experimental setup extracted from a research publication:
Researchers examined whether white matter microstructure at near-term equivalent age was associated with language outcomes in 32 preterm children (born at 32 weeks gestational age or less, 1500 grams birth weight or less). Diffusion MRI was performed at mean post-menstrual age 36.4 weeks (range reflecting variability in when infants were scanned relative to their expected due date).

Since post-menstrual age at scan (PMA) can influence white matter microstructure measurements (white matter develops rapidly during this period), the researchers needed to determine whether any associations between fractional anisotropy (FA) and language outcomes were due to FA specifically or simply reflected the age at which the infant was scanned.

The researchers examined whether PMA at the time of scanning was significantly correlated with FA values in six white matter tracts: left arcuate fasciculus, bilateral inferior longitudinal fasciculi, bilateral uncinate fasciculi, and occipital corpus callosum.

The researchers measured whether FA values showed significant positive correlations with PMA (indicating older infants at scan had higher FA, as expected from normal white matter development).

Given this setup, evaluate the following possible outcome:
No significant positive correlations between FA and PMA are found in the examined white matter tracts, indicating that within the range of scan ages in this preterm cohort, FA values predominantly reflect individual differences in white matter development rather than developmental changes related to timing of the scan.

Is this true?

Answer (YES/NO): NO